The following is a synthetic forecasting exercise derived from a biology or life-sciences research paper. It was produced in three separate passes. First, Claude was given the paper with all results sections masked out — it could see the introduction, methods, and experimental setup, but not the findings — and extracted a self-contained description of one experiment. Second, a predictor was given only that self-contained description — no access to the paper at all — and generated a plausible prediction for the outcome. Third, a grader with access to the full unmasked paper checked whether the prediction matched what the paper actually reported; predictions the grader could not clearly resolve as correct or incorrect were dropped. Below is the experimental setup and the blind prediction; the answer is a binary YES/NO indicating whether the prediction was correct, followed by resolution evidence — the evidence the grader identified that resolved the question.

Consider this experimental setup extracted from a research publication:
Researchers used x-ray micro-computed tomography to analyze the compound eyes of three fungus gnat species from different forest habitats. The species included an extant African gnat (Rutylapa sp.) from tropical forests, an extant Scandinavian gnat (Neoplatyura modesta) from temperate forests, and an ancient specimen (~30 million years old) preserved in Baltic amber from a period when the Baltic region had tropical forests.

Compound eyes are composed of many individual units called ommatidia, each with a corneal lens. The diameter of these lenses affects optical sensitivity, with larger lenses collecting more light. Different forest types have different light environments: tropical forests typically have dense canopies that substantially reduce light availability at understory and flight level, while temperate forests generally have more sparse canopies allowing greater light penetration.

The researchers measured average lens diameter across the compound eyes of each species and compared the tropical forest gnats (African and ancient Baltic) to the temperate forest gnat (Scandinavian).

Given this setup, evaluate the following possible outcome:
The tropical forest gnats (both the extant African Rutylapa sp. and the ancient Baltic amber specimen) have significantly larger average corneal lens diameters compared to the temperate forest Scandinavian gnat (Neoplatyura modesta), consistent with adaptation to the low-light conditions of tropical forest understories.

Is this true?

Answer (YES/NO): YES